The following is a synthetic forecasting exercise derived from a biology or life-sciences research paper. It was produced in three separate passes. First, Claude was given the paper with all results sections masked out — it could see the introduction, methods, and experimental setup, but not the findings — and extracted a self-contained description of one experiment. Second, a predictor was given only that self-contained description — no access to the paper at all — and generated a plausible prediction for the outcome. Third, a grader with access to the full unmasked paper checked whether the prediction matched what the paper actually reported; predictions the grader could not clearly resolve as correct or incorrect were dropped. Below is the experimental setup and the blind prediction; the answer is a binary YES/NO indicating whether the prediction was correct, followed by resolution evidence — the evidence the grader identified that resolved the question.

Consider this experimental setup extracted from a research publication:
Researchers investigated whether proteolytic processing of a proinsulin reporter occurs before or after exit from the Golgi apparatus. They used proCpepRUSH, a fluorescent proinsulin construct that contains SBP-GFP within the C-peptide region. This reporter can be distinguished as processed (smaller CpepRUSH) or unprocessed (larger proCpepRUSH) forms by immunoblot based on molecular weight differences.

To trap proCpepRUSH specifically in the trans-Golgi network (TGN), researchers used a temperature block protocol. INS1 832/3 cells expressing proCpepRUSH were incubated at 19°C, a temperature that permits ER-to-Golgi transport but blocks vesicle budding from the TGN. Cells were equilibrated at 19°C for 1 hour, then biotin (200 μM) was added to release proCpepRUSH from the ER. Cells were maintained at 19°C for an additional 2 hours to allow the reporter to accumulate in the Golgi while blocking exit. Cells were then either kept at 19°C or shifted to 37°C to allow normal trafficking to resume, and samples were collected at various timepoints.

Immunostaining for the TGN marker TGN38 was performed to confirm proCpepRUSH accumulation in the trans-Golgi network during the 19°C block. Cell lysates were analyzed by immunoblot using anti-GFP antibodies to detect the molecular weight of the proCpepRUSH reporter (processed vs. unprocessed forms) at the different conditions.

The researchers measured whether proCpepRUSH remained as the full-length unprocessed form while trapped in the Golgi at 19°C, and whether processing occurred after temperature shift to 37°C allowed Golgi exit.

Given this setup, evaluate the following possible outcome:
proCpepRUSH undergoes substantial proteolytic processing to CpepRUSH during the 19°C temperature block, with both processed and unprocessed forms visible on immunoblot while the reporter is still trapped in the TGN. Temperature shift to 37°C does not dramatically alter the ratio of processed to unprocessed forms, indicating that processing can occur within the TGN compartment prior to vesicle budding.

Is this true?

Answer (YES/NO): NO